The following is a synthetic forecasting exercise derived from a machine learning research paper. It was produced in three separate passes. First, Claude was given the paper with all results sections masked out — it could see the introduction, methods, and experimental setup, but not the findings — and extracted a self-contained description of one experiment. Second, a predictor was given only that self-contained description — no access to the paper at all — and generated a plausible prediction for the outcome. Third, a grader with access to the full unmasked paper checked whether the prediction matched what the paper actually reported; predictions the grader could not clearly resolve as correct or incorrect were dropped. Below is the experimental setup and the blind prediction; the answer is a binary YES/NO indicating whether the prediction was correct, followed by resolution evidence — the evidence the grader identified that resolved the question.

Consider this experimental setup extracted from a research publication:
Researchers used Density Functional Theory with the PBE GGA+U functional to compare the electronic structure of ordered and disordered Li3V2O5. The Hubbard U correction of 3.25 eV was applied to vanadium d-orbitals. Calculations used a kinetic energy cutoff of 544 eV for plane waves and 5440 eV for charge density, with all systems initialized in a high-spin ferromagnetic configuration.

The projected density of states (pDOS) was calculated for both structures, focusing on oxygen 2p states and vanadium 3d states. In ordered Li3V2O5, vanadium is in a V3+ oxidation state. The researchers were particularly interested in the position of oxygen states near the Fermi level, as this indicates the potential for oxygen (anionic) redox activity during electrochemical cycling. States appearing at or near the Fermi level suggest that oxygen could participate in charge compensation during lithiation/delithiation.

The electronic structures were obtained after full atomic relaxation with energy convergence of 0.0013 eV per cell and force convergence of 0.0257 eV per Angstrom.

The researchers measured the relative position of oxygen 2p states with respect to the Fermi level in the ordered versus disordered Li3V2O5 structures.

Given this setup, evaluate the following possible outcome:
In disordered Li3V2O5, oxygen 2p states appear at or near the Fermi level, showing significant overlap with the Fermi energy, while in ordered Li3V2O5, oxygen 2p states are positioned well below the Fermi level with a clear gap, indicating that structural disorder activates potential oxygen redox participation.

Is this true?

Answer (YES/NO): YES